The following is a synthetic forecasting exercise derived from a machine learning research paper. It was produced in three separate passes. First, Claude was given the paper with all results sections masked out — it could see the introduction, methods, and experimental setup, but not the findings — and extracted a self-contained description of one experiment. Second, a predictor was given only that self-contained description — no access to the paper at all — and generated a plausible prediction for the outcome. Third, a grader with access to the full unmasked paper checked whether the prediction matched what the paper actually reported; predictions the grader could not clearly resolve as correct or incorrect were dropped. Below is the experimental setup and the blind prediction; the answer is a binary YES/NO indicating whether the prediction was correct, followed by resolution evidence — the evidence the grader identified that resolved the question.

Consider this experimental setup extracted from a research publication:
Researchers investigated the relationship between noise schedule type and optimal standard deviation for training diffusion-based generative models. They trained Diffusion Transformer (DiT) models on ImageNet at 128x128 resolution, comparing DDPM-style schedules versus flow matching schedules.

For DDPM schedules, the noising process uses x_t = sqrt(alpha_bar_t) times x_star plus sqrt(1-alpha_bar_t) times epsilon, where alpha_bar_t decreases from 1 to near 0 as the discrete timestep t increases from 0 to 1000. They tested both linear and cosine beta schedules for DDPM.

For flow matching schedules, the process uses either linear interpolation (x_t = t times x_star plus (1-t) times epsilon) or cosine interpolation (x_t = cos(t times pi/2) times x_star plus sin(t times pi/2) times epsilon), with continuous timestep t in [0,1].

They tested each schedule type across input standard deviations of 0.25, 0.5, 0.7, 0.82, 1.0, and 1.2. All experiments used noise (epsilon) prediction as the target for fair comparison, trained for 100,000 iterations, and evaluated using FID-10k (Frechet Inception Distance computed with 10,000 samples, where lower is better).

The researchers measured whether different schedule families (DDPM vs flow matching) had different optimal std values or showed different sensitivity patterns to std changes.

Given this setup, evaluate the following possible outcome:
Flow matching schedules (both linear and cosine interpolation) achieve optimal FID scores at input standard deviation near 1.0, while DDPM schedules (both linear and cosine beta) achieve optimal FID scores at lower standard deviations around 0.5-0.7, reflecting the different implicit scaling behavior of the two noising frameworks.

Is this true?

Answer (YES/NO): NO